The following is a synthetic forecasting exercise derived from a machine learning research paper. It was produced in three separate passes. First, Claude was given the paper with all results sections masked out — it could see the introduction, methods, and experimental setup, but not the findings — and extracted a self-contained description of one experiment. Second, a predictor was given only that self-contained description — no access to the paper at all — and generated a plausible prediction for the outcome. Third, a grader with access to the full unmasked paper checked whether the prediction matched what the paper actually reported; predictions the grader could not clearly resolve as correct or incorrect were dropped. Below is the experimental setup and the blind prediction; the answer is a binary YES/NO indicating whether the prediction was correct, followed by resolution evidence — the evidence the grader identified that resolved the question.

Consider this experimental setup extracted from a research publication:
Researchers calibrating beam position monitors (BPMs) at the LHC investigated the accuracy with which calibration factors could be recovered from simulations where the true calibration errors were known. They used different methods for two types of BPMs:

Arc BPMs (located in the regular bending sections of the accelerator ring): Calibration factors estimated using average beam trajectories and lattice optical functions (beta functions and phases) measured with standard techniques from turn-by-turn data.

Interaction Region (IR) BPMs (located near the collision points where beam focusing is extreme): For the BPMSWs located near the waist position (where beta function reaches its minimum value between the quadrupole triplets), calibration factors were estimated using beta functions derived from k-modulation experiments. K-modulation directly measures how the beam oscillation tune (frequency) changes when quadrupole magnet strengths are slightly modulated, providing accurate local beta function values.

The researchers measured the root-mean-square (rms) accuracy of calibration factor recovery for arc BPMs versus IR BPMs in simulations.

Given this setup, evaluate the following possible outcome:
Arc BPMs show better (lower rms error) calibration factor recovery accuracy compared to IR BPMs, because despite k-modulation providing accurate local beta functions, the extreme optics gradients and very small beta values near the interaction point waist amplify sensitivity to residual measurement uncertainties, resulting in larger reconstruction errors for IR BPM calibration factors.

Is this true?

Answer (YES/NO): NO